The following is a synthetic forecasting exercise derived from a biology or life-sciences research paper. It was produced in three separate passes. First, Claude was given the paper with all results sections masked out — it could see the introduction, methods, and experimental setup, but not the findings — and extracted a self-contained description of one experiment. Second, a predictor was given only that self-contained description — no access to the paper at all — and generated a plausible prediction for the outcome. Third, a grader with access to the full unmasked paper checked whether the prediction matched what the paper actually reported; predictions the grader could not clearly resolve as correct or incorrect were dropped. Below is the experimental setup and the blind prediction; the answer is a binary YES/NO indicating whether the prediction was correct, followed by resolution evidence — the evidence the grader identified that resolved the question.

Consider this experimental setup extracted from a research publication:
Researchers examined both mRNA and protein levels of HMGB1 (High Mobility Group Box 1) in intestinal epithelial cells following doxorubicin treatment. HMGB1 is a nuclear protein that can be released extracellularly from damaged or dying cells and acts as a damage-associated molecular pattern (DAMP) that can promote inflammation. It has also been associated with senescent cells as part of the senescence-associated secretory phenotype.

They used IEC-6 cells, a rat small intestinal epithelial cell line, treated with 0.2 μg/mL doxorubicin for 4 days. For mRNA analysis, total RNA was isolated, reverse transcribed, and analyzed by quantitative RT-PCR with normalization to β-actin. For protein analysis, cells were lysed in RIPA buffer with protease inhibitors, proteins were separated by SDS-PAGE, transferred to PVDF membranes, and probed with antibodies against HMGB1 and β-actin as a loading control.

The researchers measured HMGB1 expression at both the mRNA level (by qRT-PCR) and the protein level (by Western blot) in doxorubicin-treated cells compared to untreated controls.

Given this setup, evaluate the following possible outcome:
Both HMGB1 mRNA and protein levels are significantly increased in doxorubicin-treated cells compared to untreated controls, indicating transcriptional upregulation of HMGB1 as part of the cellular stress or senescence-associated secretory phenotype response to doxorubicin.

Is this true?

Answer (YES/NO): NO